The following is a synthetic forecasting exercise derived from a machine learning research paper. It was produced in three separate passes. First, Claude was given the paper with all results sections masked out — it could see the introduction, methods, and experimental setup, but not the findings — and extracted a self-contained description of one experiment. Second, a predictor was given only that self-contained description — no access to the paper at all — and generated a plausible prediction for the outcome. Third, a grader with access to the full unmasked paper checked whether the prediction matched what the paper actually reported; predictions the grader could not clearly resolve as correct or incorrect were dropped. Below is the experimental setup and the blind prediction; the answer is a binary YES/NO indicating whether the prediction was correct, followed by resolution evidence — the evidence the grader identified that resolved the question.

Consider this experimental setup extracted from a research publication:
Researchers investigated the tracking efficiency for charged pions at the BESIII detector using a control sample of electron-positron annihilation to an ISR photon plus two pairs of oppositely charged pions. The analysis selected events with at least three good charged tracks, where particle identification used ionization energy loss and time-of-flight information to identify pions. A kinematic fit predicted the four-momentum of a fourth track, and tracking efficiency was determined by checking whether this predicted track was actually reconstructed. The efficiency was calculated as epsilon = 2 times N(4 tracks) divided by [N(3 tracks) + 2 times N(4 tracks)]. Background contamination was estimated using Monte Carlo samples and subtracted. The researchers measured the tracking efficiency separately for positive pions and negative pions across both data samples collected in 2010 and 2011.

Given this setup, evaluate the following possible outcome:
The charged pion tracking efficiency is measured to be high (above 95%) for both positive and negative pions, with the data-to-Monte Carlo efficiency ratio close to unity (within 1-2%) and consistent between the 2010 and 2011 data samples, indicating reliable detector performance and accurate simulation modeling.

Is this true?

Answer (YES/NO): NO